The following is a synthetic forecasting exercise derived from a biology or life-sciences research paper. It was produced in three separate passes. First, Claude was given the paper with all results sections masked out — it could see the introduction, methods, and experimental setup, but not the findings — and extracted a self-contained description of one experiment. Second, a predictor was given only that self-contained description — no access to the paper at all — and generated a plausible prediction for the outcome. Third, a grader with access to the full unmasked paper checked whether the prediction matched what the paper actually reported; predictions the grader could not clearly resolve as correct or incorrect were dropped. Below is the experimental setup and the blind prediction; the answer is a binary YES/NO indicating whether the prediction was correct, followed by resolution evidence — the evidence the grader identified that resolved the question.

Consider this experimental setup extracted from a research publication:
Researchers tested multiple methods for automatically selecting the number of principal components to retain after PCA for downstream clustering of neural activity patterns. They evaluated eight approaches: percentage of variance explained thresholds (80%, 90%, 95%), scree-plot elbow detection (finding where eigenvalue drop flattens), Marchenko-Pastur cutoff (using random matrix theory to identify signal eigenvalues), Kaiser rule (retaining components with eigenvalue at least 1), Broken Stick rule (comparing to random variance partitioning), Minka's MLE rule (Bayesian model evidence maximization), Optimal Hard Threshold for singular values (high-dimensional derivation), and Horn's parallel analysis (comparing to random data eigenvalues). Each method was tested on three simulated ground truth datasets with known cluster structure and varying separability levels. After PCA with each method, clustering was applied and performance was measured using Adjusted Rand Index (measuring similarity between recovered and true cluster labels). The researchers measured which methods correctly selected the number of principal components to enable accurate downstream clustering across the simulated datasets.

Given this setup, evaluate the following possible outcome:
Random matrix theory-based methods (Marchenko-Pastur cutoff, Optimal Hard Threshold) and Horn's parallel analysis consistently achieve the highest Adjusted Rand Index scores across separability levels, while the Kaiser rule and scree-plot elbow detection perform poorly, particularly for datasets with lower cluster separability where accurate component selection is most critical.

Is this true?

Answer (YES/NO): NO